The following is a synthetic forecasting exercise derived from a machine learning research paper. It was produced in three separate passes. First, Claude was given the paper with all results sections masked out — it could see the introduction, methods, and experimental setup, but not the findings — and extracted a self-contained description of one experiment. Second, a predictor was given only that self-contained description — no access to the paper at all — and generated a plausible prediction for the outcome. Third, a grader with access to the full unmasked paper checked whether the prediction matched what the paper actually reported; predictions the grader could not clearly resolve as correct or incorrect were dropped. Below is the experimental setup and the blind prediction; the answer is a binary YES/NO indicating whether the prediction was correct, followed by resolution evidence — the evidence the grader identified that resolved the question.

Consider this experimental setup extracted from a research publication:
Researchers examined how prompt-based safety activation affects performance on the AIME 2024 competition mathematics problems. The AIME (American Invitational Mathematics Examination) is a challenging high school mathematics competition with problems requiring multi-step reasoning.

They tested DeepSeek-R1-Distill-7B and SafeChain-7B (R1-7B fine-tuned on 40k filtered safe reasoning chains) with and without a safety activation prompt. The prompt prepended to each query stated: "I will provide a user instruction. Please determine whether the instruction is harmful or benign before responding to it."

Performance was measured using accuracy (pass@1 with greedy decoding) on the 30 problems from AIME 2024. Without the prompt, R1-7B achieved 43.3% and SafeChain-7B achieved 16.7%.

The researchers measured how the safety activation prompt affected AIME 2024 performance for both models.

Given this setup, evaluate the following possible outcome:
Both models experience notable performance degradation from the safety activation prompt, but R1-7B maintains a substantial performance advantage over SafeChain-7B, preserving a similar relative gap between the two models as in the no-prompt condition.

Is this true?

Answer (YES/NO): NO